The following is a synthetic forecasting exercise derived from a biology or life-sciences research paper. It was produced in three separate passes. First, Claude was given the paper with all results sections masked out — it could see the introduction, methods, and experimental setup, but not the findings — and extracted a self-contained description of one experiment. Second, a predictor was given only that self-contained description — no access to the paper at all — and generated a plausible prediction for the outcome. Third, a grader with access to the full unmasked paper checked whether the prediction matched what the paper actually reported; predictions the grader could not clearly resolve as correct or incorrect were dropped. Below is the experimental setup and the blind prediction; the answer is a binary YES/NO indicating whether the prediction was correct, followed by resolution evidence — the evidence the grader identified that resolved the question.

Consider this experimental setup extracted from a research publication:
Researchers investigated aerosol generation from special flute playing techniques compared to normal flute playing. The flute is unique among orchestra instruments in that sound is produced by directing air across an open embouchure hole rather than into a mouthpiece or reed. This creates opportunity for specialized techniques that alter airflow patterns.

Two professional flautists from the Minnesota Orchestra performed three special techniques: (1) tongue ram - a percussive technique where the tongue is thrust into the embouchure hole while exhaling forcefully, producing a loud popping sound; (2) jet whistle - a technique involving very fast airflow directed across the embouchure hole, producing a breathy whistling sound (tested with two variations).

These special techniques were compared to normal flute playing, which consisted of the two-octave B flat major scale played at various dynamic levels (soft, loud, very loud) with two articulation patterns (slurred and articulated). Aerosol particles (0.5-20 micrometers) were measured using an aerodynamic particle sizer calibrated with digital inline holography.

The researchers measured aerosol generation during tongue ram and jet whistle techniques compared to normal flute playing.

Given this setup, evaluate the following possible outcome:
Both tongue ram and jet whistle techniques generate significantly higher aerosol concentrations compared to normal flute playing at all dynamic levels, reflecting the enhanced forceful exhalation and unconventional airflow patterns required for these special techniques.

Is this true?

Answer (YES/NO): YES